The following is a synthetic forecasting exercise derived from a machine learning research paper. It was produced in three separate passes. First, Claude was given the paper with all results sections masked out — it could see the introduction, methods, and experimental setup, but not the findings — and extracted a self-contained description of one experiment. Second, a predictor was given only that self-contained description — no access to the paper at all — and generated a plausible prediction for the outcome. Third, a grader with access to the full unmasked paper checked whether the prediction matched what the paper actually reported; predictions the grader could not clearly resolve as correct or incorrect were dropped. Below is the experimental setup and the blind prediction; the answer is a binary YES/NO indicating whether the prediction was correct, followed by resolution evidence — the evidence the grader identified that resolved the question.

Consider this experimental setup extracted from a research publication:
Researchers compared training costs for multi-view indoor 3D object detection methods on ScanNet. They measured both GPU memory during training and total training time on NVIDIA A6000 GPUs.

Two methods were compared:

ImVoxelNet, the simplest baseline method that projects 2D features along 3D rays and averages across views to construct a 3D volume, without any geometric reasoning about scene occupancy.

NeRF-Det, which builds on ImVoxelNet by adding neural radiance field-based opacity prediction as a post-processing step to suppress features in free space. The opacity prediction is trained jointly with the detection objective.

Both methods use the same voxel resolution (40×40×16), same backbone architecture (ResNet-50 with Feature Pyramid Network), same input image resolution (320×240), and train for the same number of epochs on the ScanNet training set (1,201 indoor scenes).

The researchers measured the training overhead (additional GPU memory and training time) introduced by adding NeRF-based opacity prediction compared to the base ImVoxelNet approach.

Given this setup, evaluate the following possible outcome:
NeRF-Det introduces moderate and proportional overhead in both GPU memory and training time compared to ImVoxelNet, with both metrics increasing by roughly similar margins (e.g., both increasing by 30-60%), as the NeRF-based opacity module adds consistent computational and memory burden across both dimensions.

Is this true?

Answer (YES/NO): NO